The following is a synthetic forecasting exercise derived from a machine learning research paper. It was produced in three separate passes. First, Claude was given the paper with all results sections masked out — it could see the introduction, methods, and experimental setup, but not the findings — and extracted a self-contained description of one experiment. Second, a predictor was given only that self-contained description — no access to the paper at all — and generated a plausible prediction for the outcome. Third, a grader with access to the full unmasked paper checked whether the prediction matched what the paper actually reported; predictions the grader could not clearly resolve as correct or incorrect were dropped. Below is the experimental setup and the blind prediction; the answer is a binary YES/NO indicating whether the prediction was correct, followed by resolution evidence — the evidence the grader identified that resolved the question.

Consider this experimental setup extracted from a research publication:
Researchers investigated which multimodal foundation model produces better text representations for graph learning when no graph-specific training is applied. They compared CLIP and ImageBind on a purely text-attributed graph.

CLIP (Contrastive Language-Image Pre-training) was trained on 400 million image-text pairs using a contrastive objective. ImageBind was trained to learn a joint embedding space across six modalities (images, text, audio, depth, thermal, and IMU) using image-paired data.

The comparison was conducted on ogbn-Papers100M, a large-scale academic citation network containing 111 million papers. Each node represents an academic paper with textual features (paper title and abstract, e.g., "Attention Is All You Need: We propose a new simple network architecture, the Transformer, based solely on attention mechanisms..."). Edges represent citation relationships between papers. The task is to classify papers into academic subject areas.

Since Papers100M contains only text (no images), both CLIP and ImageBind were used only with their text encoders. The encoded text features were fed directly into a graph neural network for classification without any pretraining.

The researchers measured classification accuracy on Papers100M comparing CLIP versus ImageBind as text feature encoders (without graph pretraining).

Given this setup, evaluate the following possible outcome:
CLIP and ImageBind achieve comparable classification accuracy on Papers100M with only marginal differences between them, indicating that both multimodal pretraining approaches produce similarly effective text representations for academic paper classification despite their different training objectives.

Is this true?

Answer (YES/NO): NO